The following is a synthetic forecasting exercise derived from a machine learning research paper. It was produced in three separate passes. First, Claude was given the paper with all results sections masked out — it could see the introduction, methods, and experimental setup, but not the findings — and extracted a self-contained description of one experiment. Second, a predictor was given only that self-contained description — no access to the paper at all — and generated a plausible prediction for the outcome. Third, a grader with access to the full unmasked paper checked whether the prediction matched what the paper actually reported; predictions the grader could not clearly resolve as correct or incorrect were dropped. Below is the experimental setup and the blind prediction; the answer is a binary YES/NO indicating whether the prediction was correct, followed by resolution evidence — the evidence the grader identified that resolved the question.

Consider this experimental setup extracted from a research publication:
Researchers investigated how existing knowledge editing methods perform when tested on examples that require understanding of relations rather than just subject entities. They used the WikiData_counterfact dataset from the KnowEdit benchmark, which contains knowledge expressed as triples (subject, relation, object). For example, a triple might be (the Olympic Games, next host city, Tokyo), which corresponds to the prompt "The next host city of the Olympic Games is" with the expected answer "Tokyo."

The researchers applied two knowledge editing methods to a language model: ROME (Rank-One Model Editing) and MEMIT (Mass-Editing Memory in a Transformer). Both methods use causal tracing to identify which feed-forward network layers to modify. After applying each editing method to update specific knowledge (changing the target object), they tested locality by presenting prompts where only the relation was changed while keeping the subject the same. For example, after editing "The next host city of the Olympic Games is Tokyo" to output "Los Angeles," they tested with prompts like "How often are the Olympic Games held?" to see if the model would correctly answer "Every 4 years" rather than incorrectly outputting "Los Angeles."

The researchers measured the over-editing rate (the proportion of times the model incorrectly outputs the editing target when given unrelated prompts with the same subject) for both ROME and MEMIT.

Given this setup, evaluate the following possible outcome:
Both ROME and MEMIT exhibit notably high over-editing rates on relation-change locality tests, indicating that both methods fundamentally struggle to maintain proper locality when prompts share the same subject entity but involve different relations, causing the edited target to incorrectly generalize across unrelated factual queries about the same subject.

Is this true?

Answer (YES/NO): YES